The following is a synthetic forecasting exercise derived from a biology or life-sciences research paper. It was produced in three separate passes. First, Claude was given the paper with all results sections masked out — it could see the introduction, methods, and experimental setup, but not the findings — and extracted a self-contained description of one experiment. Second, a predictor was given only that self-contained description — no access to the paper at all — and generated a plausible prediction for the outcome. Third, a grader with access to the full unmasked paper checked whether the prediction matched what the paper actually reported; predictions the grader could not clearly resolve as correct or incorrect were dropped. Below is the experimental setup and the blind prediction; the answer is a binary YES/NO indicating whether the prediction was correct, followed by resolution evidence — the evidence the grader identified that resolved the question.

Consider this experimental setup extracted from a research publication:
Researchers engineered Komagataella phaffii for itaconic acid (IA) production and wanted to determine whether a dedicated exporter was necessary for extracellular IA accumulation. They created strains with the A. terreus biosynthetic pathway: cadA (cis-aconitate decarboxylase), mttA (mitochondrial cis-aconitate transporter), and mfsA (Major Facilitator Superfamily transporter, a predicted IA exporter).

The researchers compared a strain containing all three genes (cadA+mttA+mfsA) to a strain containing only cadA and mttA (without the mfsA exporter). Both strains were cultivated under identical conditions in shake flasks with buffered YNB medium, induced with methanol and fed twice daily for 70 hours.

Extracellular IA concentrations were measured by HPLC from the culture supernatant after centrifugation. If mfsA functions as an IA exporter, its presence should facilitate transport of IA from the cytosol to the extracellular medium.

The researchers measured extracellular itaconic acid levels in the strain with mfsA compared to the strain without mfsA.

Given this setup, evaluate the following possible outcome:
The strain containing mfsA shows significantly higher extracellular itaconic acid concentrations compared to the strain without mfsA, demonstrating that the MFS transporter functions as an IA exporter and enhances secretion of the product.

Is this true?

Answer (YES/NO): YES